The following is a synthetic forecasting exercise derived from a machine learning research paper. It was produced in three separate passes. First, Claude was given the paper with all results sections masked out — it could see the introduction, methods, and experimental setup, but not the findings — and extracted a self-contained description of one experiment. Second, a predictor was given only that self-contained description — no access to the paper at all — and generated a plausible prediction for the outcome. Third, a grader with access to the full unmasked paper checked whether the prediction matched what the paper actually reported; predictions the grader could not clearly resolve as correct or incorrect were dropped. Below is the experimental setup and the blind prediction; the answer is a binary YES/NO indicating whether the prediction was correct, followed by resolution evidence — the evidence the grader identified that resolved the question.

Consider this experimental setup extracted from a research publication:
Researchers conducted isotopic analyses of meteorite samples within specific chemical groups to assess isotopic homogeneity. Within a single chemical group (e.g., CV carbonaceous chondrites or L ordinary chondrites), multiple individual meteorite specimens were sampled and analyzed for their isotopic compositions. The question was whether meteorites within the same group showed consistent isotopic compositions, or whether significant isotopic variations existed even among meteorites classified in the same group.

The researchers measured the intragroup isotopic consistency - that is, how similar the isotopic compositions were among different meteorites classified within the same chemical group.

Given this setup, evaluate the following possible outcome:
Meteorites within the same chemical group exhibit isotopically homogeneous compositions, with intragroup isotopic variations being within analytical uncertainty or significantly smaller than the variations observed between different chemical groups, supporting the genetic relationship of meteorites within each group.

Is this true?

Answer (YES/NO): YES